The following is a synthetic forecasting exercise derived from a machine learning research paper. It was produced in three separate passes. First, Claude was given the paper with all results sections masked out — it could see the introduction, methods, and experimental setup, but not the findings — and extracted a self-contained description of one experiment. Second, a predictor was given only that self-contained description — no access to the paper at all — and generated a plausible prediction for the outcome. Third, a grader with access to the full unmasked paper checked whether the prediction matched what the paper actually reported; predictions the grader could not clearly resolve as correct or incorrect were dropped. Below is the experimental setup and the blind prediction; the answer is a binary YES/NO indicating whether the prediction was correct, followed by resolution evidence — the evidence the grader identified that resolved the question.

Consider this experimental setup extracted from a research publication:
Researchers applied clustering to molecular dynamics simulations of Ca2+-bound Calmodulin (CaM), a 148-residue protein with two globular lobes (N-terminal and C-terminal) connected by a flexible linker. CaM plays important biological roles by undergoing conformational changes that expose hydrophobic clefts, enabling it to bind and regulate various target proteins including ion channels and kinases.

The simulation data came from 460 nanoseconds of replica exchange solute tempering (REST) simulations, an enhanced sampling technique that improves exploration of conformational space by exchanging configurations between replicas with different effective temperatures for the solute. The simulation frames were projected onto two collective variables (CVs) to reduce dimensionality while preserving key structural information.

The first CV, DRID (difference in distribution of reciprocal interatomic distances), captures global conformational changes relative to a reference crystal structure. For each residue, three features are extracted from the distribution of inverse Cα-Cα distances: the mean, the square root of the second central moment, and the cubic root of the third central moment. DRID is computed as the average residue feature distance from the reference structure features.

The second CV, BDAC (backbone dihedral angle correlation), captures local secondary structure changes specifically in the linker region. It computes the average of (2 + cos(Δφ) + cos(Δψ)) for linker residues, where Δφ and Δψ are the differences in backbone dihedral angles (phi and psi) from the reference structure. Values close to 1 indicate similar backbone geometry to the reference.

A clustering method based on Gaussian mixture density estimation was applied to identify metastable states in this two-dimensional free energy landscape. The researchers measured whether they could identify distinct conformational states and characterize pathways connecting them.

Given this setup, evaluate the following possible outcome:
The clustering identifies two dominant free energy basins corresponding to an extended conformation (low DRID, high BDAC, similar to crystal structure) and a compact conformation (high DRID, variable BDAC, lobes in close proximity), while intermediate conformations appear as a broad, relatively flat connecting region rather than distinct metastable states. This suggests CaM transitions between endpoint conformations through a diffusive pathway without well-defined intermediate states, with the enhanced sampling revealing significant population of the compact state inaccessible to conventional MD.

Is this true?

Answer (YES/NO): NO